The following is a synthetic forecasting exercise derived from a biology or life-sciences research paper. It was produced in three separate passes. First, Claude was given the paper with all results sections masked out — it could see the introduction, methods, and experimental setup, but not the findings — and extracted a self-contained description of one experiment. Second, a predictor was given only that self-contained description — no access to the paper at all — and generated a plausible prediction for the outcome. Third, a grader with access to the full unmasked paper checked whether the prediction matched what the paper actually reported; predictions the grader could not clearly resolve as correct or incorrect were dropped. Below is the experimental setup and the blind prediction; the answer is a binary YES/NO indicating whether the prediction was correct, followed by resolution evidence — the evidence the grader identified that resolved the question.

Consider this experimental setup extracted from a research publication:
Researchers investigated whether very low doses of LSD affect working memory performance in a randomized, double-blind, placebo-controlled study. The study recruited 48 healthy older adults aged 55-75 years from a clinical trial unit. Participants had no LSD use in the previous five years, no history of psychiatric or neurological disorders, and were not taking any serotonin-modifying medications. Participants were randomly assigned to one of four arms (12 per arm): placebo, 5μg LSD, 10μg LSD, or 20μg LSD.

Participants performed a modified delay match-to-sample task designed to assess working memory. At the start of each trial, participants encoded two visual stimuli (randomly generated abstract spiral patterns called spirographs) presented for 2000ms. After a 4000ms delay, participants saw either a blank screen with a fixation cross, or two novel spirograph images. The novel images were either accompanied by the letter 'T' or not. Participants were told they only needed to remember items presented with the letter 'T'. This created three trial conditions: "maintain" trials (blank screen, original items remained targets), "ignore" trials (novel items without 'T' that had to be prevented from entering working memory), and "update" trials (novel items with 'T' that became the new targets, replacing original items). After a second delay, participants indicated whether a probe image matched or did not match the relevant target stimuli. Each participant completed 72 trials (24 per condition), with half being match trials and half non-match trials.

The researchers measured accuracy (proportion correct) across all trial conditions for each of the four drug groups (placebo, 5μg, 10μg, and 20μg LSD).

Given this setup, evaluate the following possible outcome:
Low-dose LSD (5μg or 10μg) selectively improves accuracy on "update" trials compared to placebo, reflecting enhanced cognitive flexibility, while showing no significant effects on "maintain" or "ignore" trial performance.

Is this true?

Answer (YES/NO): NO